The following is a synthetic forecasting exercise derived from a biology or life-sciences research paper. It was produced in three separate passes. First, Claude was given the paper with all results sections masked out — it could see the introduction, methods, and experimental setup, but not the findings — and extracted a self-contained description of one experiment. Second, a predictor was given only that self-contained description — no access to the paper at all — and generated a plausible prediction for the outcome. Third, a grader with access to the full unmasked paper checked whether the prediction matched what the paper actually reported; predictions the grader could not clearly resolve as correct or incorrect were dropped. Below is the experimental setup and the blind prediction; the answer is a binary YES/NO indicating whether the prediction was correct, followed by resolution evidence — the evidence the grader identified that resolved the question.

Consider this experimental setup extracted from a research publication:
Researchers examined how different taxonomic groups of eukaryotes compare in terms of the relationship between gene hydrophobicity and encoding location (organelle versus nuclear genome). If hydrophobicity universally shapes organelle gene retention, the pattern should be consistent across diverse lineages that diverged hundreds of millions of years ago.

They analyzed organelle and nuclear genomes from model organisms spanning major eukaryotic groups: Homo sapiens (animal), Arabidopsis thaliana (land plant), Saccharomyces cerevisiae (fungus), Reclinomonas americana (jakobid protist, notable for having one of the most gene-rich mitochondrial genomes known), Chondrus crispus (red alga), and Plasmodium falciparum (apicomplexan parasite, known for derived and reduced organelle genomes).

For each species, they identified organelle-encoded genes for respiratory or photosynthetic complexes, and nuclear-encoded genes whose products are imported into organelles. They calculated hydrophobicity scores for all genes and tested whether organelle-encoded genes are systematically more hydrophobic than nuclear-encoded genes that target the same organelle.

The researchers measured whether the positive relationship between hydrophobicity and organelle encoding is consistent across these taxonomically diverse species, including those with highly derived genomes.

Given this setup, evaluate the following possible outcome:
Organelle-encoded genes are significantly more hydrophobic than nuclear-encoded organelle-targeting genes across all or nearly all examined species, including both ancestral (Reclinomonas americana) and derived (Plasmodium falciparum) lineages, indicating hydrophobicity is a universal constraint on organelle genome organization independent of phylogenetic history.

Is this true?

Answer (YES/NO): YES